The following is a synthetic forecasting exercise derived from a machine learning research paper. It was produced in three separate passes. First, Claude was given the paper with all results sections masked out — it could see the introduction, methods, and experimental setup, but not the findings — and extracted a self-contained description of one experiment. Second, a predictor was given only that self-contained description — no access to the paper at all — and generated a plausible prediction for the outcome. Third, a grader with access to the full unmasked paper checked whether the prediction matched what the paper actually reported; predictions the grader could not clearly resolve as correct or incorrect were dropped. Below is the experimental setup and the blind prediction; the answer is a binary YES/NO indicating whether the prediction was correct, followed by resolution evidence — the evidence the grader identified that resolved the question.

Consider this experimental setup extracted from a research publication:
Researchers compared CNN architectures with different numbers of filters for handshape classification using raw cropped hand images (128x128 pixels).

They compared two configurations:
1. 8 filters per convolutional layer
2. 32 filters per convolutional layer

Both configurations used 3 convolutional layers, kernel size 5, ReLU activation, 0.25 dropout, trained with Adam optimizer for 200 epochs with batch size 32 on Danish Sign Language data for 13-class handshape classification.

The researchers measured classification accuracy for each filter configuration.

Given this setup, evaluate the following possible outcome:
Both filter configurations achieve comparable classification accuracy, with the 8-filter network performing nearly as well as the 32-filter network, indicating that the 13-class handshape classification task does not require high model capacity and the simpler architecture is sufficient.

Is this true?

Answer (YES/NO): YES